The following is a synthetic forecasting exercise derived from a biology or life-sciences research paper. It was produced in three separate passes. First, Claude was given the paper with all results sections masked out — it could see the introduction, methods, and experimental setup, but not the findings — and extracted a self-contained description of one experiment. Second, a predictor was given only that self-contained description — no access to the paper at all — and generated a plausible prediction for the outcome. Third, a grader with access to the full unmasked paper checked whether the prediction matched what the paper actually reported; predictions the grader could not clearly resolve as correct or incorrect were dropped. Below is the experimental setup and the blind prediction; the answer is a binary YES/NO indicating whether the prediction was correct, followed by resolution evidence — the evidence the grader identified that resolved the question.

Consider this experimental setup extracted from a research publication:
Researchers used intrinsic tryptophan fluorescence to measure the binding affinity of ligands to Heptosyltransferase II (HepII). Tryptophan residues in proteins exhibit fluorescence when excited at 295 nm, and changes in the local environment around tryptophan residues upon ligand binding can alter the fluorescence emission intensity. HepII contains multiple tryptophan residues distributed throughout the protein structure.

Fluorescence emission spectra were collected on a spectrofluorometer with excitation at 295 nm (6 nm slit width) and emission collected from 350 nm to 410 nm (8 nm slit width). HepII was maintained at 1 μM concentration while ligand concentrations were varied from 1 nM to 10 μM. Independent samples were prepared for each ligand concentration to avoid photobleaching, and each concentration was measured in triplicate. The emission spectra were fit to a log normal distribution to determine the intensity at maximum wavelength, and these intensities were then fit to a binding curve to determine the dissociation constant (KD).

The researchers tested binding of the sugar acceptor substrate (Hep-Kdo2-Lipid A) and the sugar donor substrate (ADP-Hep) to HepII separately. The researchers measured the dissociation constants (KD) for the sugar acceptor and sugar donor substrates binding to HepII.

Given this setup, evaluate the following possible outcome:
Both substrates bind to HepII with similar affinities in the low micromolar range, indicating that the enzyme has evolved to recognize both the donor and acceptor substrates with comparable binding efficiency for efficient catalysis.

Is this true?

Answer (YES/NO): NO